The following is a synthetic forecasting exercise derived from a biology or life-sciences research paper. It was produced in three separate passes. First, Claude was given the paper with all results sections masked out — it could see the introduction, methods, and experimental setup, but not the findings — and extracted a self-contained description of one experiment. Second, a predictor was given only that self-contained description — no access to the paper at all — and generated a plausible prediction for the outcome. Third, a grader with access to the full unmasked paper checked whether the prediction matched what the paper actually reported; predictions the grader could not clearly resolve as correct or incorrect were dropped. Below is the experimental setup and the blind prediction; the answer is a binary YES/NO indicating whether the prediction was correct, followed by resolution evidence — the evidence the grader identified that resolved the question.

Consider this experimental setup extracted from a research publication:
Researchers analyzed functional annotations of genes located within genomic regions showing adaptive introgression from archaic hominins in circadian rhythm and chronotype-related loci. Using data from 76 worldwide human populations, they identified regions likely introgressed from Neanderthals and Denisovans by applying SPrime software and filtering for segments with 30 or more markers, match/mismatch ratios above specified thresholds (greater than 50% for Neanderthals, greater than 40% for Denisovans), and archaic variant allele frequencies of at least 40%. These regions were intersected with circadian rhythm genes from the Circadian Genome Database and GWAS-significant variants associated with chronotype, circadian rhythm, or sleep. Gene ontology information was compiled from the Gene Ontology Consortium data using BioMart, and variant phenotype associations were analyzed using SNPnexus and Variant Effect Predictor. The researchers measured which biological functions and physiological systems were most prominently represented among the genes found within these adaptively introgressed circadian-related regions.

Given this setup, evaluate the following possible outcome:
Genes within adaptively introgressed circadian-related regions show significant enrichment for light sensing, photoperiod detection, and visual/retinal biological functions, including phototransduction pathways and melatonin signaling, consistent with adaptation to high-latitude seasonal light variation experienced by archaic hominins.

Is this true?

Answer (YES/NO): NO